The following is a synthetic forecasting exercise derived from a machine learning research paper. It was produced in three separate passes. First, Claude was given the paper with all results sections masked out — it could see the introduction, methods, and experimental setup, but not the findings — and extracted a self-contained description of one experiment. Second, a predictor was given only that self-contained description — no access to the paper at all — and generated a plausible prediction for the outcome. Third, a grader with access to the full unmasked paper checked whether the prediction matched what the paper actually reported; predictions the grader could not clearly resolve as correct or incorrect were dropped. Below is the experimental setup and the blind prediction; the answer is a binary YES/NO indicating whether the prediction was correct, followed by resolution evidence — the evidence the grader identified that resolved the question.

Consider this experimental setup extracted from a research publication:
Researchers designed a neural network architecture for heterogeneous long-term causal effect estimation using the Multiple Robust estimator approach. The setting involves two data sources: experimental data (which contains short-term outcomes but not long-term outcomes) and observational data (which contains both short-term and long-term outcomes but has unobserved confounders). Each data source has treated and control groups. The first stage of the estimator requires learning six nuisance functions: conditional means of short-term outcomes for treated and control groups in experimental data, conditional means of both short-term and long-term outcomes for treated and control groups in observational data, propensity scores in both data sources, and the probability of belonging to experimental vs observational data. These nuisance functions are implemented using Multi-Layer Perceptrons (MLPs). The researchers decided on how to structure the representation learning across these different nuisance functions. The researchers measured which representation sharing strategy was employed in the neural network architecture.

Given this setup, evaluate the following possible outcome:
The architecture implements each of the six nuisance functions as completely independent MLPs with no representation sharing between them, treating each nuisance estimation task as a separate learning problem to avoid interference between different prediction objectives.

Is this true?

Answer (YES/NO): NO